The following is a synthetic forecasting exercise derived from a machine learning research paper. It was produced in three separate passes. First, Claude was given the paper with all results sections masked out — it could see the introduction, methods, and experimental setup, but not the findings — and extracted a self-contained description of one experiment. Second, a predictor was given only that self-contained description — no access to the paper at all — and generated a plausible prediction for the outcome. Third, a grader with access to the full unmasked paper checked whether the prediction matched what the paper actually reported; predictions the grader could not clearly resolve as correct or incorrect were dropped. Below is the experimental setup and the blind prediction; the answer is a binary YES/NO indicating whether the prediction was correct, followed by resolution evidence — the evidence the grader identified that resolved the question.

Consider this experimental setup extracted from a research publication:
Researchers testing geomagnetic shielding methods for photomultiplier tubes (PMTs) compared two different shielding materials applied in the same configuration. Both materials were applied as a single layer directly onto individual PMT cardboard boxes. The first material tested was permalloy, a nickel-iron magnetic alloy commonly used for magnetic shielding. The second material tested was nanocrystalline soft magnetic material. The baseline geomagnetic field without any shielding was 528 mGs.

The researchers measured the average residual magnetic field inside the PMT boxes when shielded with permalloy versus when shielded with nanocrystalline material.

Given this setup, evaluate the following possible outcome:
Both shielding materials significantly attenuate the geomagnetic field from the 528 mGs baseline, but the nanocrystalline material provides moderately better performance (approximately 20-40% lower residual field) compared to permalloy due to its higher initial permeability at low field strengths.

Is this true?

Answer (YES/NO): NO